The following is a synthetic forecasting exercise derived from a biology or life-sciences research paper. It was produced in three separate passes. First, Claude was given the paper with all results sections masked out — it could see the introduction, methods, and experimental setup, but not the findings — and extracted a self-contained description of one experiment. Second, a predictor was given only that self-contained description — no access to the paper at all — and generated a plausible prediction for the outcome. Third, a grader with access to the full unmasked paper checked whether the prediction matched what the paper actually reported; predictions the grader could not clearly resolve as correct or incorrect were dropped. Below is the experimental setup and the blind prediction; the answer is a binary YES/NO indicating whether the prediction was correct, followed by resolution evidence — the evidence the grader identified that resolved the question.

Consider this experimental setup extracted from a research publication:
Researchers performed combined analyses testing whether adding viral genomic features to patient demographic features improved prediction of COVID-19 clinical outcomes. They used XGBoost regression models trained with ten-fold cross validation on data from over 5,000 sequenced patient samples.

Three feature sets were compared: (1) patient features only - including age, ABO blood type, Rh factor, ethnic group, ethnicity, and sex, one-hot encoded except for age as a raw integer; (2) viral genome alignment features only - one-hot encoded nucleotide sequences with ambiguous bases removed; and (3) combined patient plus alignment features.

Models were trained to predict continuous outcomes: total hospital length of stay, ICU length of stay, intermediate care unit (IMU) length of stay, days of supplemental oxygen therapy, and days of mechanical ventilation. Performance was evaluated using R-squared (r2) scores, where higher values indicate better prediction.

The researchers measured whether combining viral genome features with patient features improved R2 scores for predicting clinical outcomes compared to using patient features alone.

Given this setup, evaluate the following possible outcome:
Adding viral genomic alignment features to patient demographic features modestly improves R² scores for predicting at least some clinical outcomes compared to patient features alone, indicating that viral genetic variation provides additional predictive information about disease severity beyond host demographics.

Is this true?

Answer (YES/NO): NO